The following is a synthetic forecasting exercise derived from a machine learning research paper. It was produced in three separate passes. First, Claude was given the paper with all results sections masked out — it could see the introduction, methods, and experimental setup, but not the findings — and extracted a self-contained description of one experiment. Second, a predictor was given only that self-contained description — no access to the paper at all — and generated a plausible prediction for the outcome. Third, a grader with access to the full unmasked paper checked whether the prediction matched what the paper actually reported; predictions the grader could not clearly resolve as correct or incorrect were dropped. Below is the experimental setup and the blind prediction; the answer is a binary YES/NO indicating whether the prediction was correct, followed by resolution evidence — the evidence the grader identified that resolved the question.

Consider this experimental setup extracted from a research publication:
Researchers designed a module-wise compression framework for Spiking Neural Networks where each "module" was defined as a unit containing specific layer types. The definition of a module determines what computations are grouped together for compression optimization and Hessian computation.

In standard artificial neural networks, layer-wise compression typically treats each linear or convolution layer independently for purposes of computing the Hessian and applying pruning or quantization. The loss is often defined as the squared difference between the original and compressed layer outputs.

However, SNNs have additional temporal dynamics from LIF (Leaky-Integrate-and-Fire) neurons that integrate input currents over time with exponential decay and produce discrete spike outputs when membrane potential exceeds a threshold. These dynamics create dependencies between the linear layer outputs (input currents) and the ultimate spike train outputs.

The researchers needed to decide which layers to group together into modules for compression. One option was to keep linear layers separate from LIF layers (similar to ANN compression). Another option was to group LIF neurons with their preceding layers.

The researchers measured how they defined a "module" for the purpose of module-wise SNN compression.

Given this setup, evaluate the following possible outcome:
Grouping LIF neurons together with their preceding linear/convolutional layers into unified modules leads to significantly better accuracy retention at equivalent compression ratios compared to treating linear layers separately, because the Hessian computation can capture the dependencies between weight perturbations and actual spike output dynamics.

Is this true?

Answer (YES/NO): YES